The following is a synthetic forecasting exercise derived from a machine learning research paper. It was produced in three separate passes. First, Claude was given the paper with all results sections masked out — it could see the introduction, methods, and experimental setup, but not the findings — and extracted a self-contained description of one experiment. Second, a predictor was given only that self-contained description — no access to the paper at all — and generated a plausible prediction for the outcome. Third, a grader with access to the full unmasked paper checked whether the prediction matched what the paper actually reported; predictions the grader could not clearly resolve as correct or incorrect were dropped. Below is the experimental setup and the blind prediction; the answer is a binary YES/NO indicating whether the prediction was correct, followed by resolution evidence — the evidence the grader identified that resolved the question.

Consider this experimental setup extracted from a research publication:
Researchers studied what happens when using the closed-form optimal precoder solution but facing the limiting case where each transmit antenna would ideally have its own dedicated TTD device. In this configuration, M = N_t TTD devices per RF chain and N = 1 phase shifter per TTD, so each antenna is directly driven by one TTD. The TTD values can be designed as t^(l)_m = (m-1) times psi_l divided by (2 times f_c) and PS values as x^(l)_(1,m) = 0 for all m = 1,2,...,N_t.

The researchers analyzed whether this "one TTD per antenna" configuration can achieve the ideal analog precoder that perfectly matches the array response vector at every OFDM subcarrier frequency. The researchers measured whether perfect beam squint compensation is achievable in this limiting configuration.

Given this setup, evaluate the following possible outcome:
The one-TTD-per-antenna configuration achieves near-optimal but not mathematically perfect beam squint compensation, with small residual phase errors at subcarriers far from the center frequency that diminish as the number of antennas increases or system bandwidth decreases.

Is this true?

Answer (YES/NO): NO